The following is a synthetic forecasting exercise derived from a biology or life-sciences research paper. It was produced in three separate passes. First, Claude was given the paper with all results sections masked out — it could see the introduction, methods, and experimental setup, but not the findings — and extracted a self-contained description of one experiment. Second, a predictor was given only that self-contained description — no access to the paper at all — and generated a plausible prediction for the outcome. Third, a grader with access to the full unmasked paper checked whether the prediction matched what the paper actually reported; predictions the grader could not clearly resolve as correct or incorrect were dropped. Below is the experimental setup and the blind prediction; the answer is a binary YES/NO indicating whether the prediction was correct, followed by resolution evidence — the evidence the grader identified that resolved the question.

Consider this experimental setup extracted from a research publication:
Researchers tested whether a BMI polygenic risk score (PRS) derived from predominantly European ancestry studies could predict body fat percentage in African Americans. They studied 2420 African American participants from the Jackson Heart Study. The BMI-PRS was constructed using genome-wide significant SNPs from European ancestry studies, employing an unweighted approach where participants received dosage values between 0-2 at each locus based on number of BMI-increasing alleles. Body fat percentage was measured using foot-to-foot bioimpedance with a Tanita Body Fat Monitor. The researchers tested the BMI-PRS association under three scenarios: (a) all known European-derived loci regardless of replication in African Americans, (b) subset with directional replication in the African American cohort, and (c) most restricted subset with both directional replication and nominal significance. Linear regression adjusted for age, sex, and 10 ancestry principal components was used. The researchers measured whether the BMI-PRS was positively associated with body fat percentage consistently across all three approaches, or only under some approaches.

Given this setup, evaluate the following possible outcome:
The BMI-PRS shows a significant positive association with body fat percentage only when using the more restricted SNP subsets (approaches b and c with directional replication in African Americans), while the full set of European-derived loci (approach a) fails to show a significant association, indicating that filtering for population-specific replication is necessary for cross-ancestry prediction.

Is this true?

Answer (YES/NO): NO